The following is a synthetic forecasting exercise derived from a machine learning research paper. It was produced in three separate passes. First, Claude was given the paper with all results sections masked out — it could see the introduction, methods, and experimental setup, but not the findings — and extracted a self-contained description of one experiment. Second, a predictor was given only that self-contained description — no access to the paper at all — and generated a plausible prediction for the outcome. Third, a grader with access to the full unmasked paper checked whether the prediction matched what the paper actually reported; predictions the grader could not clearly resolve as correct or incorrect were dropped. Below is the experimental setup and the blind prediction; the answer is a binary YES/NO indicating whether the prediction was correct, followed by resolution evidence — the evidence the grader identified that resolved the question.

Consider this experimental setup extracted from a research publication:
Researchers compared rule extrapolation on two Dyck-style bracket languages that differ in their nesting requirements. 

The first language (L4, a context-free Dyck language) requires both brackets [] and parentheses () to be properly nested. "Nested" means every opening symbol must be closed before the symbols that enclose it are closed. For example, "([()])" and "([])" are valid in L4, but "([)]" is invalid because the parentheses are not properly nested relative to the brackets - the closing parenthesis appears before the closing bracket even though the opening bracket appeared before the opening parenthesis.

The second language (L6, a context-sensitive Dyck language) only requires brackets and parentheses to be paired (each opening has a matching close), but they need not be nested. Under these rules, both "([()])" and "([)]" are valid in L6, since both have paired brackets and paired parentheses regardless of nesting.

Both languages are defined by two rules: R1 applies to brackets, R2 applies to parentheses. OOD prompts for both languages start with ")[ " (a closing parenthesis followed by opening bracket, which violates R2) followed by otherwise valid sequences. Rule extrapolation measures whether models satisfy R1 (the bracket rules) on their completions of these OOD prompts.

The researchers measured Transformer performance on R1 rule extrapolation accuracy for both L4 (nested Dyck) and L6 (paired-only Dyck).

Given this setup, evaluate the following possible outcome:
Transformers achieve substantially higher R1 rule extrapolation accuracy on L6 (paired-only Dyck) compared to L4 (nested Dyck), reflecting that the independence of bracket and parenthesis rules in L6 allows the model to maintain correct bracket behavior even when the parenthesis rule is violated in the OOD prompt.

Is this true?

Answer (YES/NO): NO